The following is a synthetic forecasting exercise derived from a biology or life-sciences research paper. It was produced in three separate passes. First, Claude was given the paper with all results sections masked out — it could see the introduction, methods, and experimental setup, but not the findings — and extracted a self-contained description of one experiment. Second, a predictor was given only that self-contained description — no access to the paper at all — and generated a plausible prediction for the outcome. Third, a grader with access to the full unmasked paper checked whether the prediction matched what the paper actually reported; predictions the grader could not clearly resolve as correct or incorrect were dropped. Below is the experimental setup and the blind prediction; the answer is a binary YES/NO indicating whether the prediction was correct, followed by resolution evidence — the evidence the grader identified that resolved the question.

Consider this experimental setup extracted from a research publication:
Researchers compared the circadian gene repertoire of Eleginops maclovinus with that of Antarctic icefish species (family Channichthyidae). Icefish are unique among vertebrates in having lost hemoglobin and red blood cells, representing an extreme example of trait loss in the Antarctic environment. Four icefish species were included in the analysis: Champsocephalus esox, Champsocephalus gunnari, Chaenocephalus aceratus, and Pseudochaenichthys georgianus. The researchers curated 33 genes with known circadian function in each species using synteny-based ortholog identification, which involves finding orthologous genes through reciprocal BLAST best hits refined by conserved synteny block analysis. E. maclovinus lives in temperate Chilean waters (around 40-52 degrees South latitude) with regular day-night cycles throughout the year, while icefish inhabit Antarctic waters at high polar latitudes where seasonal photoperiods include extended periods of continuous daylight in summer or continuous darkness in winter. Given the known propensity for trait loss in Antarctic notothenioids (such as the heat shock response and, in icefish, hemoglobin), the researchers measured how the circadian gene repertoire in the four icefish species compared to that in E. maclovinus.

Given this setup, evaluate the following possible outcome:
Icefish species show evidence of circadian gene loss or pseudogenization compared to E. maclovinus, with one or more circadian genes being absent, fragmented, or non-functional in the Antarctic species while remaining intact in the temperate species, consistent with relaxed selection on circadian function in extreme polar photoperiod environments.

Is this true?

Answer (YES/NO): YES